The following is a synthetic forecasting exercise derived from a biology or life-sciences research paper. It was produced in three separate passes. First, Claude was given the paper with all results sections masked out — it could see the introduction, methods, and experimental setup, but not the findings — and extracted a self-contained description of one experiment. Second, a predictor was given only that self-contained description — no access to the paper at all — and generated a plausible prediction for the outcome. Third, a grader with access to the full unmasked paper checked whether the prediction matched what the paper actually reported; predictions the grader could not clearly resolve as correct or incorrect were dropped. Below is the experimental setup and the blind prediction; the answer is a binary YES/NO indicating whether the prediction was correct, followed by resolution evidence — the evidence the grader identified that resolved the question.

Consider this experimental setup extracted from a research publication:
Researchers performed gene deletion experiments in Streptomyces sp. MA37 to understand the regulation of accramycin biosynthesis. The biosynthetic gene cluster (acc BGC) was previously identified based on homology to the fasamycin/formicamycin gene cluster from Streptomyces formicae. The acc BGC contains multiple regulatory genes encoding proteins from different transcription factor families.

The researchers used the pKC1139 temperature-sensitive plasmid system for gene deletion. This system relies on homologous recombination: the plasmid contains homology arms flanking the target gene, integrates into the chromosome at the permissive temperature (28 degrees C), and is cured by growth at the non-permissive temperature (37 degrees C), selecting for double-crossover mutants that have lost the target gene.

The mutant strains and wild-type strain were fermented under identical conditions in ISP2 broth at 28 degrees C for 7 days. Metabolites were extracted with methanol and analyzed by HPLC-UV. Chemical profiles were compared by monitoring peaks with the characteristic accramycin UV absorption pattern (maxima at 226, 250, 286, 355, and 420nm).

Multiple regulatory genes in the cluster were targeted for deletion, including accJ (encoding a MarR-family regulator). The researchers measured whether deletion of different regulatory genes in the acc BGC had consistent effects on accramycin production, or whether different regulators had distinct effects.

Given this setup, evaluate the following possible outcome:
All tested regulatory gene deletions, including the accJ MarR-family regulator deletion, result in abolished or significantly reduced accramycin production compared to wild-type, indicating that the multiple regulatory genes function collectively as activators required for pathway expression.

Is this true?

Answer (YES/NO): NO